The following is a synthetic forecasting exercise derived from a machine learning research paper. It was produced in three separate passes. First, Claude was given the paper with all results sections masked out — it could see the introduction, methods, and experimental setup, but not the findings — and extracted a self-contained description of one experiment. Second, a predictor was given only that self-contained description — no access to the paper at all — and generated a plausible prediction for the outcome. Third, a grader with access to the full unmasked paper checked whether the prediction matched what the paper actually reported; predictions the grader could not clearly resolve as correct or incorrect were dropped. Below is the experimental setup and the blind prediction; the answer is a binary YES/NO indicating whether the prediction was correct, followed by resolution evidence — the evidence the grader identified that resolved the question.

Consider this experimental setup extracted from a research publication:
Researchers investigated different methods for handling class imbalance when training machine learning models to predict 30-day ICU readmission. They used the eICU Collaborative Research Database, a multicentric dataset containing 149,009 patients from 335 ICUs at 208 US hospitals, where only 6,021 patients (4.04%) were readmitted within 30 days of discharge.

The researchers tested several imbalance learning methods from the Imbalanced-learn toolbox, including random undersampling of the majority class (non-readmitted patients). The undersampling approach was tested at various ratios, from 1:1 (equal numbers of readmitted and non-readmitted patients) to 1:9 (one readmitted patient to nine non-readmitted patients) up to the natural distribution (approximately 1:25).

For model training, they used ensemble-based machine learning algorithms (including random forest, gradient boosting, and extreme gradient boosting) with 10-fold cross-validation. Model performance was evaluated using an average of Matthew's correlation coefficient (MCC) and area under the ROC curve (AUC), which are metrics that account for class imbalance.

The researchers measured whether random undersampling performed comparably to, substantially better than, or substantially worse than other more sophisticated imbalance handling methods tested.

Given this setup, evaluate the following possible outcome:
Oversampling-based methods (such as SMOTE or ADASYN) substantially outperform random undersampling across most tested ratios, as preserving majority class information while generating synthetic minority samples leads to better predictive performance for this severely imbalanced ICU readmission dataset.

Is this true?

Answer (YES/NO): NO